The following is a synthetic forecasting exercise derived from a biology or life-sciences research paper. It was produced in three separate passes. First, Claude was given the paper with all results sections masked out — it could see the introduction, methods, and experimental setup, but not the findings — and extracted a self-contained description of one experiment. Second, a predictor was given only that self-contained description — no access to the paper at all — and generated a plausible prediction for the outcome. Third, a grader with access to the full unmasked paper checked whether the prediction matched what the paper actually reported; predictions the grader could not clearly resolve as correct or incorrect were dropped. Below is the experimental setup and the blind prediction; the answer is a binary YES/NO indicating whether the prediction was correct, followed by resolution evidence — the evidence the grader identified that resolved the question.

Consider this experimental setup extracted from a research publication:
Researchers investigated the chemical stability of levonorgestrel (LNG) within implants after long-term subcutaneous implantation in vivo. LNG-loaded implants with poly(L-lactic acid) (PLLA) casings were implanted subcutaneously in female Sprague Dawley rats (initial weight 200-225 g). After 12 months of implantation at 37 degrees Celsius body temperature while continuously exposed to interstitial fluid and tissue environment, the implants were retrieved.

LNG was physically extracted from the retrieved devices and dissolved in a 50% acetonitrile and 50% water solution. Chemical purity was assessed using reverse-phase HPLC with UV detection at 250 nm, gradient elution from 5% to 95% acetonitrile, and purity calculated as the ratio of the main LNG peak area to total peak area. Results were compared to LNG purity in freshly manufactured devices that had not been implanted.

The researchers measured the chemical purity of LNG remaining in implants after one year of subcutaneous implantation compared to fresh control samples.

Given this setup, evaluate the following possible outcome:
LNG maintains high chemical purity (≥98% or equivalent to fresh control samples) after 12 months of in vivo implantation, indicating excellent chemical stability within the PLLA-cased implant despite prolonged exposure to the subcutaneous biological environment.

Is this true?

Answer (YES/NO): NO